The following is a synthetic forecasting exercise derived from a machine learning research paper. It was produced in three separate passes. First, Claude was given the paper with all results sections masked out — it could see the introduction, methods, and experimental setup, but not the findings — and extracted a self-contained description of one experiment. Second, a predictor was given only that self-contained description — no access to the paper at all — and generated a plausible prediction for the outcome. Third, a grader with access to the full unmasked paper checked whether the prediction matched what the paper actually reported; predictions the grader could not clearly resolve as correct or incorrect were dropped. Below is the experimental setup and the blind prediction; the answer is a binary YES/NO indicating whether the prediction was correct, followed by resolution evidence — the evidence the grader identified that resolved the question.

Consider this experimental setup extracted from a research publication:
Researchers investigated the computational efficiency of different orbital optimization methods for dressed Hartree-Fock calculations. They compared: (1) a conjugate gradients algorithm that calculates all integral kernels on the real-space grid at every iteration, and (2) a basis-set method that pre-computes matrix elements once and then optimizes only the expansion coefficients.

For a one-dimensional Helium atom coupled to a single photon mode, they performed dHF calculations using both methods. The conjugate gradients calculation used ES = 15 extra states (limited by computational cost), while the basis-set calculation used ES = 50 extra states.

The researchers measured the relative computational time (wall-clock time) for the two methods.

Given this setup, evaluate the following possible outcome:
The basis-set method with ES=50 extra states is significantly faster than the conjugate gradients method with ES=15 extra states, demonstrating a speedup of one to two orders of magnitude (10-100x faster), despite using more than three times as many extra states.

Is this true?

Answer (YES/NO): NO